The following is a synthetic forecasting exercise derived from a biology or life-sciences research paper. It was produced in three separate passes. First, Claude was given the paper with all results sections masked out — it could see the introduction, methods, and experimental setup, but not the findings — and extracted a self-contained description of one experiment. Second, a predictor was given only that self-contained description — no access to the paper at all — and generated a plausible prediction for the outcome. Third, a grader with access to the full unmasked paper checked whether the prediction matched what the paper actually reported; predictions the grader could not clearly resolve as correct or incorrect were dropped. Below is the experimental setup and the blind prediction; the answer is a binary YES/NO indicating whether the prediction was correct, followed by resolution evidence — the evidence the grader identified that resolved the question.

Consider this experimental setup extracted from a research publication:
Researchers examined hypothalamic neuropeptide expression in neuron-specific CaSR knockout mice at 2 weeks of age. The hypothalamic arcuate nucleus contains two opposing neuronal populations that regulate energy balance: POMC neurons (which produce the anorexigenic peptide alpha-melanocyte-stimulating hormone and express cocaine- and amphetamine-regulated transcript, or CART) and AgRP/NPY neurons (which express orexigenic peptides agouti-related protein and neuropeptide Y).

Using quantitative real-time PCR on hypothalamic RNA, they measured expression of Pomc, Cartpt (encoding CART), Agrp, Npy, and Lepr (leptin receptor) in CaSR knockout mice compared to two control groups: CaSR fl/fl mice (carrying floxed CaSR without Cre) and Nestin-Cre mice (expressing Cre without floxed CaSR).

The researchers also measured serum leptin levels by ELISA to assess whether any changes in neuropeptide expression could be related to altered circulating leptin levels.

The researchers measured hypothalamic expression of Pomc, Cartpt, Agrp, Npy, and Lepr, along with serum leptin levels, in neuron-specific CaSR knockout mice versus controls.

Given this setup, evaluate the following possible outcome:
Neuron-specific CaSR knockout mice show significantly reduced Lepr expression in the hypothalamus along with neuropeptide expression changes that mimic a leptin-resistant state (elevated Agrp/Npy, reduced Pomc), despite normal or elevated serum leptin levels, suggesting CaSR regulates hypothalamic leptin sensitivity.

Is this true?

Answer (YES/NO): NO